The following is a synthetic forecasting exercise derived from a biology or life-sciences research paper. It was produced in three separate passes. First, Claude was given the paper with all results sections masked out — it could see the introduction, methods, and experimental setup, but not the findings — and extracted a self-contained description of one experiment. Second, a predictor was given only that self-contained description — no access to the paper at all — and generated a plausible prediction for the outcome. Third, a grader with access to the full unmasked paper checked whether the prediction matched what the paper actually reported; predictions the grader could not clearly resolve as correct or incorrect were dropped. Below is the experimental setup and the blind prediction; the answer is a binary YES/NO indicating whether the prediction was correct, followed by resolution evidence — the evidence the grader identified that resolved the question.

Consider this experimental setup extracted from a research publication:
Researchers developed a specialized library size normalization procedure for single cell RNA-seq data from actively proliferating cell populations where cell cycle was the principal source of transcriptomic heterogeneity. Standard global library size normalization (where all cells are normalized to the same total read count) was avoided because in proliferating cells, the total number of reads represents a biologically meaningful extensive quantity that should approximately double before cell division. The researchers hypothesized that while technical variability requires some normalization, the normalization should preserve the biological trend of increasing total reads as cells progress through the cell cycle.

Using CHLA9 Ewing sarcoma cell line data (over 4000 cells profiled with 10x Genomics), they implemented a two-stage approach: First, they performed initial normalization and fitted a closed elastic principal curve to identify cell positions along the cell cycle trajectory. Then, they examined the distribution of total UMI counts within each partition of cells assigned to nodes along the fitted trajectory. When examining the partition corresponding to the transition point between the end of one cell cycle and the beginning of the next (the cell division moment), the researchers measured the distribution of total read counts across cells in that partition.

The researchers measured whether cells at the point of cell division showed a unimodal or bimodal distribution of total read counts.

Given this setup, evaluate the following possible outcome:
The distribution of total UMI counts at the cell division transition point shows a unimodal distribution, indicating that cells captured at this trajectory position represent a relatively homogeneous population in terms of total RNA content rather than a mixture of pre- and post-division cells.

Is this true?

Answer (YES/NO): NO